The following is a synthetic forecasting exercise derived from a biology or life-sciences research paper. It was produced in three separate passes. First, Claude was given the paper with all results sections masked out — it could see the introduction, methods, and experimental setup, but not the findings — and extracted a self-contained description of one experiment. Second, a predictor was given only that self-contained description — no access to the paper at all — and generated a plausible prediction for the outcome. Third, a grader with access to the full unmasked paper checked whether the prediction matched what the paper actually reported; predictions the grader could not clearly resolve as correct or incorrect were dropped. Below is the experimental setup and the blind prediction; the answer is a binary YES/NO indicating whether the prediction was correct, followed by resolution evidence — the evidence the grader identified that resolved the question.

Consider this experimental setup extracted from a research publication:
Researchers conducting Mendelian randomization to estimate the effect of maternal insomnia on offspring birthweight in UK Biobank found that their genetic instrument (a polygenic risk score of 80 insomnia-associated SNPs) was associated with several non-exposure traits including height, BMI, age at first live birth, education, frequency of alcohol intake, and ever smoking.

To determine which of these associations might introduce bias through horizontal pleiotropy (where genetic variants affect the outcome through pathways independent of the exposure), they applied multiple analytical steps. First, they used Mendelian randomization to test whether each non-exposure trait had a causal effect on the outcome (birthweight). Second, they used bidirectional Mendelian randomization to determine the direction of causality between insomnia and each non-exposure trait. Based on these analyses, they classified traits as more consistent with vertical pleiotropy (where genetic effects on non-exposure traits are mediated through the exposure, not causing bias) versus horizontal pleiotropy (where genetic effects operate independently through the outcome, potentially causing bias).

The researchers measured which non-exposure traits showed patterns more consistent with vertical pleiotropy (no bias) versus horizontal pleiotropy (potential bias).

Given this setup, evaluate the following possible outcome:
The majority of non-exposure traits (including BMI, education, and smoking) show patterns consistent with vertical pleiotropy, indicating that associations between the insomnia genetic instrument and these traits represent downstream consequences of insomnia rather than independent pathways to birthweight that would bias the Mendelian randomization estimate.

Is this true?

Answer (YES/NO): NO